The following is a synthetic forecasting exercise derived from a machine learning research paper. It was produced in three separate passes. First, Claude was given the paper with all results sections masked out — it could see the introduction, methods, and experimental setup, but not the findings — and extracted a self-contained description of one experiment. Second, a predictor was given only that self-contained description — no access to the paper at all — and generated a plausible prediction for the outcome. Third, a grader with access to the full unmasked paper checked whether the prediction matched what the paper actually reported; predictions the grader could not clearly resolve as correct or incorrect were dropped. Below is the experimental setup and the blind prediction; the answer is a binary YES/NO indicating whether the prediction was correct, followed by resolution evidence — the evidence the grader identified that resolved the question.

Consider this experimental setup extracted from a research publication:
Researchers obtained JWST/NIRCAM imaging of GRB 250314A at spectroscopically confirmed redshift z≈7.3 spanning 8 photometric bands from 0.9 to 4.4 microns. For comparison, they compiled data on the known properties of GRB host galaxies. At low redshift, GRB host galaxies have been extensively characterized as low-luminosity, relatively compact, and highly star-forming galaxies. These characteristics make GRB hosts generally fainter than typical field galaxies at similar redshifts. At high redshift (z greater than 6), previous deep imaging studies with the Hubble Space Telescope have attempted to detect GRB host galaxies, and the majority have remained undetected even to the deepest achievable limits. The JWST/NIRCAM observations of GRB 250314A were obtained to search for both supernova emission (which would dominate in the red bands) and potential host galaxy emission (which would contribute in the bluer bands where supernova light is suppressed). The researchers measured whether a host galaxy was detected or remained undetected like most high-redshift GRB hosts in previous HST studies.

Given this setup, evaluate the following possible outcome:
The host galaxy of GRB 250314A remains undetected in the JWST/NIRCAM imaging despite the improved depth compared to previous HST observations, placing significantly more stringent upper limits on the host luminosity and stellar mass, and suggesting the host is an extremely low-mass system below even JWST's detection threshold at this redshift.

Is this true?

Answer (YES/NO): NO